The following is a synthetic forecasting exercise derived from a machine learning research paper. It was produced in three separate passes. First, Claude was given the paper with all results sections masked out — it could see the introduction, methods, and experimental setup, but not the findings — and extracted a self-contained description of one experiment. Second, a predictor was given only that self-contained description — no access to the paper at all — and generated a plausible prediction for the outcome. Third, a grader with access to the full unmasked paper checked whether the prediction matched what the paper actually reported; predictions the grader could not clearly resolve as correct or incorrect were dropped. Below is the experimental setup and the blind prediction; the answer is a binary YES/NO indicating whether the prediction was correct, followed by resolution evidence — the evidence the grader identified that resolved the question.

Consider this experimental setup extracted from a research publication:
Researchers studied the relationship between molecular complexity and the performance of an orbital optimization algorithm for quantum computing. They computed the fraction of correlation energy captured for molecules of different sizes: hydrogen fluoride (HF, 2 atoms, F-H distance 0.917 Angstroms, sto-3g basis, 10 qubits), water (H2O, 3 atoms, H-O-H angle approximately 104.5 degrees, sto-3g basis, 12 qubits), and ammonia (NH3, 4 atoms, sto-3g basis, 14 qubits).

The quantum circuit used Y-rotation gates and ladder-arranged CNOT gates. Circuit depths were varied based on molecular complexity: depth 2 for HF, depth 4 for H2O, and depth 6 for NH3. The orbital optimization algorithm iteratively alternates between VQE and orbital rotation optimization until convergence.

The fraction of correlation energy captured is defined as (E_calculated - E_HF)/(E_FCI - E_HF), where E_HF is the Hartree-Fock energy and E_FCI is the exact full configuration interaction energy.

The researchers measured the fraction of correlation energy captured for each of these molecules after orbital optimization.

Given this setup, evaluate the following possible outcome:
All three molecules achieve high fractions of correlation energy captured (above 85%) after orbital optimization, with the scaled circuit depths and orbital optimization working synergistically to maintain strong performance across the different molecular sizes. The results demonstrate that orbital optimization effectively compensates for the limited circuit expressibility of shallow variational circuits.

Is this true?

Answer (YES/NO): NO